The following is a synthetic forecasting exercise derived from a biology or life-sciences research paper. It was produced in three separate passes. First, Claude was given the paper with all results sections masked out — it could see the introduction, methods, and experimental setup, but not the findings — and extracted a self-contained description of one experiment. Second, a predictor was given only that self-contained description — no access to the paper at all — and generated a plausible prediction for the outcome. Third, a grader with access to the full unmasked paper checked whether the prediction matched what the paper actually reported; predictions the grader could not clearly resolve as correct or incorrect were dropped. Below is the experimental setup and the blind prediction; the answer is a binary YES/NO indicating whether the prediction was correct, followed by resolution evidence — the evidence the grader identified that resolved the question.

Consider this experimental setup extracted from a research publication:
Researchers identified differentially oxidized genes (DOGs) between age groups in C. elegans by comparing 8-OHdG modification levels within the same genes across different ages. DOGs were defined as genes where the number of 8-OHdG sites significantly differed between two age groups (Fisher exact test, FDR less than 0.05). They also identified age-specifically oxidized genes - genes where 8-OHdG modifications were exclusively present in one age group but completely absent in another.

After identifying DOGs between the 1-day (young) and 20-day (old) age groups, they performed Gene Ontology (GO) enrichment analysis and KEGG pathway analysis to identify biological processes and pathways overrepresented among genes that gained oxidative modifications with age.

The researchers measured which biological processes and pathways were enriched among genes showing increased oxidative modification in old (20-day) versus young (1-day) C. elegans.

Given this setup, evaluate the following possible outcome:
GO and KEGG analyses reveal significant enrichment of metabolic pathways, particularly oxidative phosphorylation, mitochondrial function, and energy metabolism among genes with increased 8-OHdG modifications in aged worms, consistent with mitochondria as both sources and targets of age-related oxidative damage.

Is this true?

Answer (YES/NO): NO